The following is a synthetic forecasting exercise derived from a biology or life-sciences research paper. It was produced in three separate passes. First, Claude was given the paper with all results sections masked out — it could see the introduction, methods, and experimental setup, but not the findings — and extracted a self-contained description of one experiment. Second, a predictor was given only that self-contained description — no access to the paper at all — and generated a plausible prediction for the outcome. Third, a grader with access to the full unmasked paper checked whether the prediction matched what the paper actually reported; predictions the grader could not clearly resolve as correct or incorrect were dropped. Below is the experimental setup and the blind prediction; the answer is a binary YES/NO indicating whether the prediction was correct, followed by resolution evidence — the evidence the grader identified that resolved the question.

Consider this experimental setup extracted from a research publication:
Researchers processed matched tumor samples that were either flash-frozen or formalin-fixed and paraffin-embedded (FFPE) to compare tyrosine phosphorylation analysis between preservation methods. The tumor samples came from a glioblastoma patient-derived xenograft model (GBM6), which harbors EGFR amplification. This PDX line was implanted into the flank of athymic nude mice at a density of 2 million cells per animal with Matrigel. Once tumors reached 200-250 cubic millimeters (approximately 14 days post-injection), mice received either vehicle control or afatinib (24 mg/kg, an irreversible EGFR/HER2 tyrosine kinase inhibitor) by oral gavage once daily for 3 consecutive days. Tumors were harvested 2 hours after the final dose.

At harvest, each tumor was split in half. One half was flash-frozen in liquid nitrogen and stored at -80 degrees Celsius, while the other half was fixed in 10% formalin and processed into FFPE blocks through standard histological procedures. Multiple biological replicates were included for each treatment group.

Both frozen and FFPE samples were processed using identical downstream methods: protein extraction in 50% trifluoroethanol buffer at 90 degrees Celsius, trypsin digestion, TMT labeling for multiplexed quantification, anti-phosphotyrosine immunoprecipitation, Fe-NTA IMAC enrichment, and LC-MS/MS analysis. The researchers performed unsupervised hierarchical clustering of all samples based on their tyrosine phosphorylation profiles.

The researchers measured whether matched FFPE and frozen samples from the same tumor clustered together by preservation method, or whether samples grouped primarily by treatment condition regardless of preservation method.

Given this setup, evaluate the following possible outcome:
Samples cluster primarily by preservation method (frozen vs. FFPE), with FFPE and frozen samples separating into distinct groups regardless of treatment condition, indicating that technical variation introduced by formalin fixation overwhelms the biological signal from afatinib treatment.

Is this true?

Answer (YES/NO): NO